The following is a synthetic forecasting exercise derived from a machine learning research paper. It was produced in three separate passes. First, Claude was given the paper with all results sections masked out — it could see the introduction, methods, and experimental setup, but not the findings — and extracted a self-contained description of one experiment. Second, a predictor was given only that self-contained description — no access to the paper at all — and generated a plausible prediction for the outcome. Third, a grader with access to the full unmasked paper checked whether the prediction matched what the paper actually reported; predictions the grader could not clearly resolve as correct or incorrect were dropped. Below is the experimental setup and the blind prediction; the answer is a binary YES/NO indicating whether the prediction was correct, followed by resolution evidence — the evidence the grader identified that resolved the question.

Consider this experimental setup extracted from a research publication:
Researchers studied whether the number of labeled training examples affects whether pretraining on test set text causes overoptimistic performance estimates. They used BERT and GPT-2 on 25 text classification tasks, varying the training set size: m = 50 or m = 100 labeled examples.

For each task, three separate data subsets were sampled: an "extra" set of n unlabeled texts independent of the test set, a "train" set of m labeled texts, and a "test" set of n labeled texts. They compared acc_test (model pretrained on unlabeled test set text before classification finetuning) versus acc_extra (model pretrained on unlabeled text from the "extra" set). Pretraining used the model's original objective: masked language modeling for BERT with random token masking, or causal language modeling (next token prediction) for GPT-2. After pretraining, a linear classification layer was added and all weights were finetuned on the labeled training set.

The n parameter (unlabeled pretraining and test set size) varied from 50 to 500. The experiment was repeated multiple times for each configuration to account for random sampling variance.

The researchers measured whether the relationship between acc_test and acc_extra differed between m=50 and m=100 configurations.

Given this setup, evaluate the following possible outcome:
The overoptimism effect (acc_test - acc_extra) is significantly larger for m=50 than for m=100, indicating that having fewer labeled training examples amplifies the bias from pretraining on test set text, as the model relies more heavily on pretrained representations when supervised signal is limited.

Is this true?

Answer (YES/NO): NO